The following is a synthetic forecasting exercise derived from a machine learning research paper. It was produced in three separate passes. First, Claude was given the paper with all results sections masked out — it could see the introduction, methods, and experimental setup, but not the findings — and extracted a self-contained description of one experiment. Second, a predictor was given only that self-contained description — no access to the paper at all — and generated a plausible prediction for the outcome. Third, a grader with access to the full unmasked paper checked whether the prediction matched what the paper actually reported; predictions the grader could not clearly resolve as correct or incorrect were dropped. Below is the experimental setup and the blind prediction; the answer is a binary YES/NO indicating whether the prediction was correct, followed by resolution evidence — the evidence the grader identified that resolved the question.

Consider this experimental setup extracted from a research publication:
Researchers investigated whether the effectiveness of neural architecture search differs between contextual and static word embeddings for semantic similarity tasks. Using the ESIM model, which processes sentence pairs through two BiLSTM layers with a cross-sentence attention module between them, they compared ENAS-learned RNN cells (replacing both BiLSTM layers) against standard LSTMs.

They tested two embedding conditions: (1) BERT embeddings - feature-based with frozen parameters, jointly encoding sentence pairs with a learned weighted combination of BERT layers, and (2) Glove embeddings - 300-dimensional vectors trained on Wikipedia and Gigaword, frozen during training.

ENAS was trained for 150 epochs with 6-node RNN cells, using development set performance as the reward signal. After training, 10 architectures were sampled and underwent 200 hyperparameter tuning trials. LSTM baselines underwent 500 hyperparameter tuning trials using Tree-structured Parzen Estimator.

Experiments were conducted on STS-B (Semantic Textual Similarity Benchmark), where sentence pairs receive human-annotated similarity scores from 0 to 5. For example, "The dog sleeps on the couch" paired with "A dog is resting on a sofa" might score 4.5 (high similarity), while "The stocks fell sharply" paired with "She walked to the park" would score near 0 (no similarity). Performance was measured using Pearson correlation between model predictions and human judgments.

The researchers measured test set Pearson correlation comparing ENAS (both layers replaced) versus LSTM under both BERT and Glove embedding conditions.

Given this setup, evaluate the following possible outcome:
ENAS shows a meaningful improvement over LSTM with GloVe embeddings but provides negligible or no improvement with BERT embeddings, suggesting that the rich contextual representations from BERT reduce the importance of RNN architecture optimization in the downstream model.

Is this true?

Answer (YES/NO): NO